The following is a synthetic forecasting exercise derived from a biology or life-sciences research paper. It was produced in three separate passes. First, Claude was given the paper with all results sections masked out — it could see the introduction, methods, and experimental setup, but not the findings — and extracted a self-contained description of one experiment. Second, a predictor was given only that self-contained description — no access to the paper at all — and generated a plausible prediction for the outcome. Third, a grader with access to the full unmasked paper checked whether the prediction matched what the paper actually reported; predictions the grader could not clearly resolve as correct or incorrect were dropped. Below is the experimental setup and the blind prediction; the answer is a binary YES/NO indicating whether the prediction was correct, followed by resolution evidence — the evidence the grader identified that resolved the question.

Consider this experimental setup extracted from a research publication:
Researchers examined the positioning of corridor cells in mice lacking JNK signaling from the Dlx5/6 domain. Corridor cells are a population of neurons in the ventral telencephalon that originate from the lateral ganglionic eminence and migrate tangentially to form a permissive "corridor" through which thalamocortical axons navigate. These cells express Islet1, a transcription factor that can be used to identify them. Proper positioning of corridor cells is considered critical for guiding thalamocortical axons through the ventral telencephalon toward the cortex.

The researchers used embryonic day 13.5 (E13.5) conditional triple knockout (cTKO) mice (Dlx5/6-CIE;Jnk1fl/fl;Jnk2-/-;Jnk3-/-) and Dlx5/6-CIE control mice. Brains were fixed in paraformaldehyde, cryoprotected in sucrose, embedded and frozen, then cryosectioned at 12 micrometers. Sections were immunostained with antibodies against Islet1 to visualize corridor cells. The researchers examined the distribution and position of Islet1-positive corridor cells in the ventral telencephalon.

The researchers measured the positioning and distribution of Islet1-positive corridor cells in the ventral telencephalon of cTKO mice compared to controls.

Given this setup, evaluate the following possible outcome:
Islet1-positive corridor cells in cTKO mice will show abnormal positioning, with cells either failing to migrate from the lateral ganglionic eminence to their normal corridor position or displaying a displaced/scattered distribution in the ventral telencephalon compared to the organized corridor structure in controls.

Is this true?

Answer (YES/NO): YES